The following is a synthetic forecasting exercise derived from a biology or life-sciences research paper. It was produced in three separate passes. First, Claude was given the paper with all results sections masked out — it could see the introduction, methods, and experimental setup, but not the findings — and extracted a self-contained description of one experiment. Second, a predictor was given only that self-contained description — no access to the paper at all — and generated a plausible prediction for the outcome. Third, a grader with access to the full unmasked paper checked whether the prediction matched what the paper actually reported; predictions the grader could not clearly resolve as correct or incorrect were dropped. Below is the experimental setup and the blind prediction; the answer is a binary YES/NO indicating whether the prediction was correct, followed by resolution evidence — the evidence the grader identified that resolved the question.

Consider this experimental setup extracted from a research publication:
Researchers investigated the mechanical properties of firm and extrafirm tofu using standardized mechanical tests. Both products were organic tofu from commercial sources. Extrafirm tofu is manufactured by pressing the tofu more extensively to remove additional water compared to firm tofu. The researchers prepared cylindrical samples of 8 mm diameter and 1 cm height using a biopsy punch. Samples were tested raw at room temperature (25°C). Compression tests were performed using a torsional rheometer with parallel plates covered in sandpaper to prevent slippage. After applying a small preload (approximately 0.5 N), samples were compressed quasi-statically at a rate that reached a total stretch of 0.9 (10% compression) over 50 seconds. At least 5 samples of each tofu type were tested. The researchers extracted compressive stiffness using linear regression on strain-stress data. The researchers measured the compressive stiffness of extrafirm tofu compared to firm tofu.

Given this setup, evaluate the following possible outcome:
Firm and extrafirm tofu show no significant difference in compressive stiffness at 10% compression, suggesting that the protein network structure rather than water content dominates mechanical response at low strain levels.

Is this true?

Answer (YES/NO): YES